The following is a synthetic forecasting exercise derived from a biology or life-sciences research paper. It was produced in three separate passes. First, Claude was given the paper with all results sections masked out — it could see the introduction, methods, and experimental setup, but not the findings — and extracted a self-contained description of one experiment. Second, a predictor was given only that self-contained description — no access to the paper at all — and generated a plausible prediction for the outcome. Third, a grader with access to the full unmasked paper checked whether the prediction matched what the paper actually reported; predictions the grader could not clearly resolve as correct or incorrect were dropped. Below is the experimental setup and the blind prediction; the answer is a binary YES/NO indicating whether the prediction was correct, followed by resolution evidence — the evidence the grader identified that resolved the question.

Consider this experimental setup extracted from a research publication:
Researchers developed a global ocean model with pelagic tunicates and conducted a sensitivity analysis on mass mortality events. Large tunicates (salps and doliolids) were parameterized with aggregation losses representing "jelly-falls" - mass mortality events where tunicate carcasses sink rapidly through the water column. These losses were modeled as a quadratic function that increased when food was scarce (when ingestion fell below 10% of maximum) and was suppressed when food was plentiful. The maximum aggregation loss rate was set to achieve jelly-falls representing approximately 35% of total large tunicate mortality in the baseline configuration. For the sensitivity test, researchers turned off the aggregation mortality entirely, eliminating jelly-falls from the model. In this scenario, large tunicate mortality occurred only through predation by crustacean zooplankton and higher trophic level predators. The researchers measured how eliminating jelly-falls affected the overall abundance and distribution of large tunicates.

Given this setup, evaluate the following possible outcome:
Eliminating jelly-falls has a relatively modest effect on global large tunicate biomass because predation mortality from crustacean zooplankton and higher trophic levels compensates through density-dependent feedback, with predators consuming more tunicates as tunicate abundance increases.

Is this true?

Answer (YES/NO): NO